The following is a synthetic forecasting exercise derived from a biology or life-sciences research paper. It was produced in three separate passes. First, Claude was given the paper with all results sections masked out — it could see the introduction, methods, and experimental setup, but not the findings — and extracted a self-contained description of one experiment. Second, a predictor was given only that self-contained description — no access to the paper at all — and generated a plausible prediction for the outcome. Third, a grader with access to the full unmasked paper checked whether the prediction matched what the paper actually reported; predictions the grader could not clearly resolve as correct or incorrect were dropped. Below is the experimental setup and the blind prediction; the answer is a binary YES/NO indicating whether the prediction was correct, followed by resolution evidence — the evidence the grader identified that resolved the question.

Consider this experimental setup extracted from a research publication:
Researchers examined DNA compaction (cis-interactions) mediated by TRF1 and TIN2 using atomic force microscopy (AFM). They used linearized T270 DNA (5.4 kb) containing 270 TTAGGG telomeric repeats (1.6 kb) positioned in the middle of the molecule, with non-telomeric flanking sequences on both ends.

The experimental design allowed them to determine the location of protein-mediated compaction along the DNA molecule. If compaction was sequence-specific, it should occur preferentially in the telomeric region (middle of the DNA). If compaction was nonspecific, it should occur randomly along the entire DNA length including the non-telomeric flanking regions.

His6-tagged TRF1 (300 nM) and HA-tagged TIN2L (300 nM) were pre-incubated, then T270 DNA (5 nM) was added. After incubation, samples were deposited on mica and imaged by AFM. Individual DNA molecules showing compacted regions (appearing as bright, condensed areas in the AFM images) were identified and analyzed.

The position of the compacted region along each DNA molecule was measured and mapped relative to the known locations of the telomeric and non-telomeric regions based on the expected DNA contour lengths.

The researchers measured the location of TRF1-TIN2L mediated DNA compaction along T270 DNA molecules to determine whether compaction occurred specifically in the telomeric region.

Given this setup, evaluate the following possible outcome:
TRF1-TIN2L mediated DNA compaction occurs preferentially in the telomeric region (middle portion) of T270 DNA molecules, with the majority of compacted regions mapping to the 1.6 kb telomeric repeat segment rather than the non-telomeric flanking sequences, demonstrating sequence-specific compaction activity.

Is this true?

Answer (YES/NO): YES